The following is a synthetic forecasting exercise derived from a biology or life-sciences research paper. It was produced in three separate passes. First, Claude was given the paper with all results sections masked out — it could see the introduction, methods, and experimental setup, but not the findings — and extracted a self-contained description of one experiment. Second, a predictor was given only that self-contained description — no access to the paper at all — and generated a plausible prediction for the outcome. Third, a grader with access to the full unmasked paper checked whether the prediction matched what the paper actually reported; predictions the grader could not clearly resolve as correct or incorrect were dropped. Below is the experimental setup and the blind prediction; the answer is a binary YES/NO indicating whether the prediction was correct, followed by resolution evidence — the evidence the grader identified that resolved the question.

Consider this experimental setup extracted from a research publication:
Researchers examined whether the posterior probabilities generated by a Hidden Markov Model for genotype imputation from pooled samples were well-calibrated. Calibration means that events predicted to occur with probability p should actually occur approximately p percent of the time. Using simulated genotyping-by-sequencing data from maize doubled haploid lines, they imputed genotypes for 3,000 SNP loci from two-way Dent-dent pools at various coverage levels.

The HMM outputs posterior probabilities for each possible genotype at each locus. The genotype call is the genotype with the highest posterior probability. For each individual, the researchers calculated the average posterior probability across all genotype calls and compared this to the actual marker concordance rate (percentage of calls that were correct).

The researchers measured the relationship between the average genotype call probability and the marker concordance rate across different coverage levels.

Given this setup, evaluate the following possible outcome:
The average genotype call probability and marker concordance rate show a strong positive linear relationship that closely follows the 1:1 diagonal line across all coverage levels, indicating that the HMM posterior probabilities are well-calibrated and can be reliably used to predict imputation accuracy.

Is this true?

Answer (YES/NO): YES